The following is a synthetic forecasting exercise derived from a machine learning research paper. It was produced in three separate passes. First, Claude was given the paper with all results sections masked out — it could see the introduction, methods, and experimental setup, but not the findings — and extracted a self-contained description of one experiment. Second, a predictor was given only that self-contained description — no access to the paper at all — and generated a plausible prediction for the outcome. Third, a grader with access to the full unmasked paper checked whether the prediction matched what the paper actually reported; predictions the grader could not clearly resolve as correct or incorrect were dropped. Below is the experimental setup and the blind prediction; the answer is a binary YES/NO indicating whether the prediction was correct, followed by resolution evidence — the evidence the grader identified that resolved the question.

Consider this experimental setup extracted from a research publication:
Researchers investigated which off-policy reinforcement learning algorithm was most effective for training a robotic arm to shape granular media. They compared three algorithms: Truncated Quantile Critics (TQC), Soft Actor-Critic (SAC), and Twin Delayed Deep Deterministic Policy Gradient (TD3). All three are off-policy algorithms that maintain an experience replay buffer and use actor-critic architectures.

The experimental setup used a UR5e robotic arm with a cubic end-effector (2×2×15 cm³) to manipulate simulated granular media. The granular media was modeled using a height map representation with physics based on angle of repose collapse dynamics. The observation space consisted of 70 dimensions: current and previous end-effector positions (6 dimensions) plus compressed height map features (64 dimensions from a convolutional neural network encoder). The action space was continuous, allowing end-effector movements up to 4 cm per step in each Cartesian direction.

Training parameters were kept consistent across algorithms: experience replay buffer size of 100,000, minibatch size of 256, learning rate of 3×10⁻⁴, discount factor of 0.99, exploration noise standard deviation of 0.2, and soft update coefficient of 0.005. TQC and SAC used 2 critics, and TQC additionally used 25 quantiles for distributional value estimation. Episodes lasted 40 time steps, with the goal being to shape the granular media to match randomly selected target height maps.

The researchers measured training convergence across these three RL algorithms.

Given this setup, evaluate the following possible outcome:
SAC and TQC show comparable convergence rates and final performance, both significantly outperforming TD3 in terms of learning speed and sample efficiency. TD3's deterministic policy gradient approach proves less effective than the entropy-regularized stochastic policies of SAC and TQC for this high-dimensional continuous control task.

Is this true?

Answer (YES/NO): NO